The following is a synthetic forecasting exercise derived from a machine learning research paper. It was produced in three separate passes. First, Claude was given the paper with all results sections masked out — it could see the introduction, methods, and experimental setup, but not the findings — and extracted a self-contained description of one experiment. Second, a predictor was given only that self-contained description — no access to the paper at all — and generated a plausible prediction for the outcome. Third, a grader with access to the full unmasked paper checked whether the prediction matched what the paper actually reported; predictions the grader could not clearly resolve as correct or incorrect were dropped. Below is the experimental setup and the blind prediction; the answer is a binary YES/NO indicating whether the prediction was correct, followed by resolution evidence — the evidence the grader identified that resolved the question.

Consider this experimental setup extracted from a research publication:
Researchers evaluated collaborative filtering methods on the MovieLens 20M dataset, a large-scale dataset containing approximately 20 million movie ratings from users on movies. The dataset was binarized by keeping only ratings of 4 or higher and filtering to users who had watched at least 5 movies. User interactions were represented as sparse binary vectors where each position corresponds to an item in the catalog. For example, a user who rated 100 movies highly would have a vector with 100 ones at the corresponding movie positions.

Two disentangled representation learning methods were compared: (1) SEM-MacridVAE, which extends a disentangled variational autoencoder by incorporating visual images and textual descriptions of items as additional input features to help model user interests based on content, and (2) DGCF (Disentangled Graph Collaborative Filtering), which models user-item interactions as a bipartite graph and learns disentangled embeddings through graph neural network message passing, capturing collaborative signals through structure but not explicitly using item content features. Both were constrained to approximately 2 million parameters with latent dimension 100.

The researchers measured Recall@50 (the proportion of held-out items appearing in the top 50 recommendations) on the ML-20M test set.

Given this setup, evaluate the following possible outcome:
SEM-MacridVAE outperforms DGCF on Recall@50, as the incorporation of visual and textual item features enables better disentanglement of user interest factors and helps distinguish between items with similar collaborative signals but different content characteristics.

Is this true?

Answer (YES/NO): YES